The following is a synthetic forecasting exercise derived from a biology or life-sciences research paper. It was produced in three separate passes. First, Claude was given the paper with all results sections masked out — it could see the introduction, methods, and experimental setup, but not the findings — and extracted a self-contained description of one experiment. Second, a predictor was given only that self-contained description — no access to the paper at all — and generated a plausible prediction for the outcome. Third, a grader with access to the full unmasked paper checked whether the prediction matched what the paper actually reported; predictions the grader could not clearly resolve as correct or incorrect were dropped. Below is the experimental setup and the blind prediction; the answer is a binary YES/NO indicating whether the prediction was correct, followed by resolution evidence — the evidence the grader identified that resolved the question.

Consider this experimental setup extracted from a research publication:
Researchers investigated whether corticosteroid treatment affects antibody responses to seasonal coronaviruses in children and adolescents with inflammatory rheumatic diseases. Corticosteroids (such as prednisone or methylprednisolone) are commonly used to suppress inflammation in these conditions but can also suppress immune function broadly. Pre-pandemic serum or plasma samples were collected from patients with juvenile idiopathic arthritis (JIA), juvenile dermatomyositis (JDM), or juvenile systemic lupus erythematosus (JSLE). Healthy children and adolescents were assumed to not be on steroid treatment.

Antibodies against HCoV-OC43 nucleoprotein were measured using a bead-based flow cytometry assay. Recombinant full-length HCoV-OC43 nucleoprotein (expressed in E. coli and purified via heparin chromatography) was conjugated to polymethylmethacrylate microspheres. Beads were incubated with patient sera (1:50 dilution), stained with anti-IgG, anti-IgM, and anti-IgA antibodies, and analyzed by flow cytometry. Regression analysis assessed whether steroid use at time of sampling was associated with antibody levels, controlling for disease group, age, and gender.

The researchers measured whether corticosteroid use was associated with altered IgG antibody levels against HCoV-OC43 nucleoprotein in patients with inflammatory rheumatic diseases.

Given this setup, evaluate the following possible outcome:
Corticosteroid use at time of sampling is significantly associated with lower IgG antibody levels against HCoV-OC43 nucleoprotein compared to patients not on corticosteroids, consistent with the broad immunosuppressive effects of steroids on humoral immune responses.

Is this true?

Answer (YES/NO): NO